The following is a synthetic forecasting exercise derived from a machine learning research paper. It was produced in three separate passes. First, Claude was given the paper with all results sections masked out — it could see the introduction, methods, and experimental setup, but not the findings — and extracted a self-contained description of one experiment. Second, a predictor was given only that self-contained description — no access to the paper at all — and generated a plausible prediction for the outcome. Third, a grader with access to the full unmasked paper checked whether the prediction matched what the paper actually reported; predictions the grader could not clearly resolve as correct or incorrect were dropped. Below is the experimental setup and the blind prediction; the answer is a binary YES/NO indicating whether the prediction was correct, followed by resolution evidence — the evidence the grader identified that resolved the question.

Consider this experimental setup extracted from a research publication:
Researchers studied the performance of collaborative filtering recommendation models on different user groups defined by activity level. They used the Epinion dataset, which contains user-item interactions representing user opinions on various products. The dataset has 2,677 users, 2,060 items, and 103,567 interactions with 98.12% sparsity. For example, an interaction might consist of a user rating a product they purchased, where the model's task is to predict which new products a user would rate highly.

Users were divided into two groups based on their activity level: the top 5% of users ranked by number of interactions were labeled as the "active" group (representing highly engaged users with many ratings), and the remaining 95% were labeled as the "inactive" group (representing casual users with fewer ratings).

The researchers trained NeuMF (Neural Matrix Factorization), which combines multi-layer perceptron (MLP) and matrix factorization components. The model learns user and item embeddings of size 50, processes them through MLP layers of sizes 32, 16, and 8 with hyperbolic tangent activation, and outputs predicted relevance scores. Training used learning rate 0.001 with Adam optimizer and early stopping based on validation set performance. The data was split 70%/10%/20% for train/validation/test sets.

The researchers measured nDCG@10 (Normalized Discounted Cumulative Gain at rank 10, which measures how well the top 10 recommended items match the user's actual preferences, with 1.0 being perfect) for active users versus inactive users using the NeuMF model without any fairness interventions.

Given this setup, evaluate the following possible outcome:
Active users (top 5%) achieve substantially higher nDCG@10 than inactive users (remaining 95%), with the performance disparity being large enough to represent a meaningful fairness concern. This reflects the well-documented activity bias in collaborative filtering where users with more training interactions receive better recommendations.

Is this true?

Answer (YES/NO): YES